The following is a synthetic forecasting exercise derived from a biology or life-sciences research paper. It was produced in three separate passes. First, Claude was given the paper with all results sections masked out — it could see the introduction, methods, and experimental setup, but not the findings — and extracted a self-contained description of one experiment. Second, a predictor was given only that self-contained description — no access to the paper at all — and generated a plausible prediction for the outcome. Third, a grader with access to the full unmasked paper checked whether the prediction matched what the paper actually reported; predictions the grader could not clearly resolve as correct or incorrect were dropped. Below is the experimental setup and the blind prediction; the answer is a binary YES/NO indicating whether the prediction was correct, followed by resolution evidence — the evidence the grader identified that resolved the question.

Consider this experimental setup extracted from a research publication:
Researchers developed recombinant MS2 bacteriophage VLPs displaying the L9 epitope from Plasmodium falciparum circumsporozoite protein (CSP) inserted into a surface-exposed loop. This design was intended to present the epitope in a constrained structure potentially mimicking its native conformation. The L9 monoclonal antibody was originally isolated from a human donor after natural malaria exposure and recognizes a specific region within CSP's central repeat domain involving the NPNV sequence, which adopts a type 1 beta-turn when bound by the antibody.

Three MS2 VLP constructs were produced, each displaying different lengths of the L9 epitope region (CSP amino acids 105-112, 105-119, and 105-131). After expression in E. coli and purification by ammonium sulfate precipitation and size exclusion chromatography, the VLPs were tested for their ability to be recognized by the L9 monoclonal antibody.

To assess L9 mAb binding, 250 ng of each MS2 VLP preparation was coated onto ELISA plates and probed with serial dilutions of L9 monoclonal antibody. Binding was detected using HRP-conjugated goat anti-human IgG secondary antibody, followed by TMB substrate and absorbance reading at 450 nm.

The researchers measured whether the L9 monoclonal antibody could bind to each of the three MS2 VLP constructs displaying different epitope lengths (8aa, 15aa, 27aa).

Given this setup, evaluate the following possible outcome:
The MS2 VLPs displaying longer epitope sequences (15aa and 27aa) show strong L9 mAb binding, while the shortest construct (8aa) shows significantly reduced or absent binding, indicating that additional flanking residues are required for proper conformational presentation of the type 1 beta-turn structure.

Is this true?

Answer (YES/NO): NO